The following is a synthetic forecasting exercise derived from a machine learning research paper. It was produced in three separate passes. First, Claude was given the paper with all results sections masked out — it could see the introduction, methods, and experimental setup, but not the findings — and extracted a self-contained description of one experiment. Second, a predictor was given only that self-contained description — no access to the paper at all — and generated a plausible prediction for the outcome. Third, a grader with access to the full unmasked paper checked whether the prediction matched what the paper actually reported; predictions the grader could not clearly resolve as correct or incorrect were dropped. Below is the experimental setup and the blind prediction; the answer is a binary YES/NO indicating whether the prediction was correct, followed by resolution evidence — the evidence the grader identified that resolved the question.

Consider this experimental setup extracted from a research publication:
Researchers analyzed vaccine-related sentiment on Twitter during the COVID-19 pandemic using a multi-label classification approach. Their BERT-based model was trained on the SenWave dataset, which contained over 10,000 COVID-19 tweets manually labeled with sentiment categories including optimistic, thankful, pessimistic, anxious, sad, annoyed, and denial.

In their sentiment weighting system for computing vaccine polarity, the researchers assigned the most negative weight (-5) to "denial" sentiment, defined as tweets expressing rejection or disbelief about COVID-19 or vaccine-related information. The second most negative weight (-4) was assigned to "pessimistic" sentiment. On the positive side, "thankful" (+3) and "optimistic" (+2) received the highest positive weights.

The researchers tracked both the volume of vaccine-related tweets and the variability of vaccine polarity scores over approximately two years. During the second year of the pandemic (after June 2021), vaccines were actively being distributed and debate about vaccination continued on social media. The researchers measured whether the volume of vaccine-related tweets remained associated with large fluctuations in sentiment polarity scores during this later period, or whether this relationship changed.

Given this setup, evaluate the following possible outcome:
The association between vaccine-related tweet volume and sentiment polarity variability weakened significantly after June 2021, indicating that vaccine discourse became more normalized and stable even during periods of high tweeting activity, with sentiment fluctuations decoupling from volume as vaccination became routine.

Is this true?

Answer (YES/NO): YES